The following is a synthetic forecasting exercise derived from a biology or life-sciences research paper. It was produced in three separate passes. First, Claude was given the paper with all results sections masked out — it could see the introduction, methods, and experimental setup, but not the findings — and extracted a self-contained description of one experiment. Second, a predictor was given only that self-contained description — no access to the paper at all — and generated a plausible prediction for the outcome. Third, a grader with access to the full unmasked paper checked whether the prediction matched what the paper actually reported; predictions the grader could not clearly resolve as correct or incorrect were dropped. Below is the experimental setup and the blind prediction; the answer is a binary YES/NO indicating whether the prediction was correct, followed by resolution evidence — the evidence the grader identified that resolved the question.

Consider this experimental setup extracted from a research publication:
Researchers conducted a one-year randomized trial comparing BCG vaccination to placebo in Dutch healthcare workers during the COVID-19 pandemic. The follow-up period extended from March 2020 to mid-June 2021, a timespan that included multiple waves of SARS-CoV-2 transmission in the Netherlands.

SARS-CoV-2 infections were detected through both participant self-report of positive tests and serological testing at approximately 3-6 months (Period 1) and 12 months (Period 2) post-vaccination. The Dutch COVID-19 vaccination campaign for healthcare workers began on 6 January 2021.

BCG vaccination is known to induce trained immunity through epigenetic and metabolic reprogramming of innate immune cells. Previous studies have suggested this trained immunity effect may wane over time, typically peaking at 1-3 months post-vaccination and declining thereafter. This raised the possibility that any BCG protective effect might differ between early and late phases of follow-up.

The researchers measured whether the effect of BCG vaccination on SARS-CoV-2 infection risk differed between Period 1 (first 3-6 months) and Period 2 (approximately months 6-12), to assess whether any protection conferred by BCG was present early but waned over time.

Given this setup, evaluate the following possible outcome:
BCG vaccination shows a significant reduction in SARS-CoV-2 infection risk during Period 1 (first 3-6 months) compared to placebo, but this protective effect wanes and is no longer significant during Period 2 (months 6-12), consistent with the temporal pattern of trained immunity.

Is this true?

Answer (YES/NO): NO